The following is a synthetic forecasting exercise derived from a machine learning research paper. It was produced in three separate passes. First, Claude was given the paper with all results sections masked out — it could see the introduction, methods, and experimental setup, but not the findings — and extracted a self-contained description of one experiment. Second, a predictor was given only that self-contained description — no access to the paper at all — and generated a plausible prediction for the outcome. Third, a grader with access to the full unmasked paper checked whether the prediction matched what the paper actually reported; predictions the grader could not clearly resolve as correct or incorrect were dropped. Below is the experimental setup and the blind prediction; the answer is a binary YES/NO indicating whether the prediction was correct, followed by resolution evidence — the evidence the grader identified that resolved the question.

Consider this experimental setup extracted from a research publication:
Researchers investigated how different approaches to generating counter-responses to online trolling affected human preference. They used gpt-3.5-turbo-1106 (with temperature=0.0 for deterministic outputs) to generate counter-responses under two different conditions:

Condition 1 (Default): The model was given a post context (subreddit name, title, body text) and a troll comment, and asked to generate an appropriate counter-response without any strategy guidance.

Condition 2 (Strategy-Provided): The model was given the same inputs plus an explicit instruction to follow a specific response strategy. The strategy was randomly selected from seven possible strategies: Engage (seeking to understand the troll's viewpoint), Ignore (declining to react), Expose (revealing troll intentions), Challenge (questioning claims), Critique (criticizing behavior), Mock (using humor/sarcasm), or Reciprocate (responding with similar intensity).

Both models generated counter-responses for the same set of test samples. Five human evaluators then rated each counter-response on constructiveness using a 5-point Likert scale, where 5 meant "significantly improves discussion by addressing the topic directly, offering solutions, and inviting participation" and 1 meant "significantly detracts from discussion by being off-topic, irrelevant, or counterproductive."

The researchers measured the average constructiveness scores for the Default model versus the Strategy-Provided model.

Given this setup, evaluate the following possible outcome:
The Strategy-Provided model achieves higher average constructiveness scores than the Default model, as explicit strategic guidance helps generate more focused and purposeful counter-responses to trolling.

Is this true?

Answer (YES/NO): NO